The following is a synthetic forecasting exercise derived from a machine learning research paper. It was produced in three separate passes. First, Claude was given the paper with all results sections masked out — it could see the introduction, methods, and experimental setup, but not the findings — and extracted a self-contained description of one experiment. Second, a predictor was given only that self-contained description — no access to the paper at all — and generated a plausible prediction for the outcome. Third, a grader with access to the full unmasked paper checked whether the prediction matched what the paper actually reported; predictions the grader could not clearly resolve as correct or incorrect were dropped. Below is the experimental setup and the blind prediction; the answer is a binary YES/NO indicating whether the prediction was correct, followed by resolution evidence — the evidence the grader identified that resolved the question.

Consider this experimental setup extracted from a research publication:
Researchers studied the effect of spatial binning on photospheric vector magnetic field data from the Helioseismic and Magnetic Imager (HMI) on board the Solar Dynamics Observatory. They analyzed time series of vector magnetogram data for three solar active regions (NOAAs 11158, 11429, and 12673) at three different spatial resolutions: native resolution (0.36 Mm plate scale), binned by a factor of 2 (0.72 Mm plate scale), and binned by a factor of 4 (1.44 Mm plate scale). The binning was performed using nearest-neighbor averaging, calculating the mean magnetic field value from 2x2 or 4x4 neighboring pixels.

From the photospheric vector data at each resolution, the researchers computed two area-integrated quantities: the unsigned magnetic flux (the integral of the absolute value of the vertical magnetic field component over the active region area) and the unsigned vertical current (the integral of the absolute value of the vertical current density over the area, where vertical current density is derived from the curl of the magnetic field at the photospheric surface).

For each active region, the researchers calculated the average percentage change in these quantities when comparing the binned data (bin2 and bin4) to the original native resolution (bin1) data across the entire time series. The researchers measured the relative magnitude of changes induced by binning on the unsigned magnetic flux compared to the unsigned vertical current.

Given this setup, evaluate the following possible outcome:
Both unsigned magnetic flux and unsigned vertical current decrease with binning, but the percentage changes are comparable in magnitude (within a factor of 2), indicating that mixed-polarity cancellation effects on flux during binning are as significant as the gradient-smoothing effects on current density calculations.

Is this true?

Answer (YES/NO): NO